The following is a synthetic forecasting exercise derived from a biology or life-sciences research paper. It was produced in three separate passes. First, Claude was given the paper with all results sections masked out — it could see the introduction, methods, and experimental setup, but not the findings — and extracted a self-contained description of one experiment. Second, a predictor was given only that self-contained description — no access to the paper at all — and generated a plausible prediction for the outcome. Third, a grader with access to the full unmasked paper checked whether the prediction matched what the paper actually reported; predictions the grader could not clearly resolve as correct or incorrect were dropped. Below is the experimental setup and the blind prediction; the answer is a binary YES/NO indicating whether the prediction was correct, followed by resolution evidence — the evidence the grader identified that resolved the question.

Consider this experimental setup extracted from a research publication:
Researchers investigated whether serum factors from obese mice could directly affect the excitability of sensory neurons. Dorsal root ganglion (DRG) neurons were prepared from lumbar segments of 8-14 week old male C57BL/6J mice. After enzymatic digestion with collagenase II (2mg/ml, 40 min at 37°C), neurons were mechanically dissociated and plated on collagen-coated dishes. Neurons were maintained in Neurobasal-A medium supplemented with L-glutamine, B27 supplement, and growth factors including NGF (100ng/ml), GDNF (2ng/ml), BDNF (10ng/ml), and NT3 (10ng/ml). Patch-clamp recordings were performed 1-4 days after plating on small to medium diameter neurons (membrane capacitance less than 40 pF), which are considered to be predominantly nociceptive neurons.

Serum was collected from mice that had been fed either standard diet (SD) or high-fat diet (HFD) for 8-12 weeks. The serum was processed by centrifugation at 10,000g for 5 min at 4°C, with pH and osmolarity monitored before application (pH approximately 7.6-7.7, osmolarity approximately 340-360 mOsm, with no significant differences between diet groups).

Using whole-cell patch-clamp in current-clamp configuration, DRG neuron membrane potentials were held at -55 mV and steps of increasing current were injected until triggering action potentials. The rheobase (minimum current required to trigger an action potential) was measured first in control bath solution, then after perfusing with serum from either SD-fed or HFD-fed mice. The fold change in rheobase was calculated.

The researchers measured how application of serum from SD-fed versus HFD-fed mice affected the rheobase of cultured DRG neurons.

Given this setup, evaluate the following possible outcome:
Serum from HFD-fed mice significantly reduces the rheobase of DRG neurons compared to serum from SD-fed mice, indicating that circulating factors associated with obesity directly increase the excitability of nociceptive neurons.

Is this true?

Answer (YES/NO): YES